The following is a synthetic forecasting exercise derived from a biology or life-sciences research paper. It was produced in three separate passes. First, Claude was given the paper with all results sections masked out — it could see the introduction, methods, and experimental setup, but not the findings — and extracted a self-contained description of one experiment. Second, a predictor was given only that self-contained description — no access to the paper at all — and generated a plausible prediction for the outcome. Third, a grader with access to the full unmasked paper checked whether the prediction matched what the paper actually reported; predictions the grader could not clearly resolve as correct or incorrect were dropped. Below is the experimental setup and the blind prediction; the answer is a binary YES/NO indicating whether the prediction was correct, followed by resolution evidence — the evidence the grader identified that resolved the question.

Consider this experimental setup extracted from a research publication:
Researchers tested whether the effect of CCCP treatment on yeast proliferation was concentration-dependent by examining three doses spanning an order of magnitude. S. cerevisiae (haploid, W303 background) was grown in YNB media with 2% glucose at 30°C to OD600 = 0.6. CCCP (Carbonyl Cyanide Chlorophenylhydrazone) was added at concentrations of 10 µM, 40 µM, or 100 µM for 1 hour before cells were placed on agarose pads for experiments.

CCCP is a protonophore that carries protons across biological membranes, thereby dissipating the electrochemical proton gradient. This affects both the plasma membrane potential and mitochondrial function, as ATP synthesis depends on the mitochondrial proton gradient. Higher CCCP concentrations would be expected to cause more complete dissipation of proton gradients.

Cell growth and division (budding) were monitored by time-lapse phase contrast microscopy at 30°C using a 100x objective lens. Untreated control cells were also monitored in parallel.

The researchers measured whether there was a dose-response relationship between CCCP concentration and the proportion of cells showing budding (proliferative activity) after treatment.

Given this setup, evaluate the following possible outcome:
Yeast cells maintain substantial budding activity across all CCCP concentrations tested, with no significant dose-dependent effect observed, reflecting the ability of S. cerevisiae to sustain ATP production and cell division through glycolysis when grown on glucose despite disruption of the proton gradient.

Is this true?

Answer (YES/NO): NO